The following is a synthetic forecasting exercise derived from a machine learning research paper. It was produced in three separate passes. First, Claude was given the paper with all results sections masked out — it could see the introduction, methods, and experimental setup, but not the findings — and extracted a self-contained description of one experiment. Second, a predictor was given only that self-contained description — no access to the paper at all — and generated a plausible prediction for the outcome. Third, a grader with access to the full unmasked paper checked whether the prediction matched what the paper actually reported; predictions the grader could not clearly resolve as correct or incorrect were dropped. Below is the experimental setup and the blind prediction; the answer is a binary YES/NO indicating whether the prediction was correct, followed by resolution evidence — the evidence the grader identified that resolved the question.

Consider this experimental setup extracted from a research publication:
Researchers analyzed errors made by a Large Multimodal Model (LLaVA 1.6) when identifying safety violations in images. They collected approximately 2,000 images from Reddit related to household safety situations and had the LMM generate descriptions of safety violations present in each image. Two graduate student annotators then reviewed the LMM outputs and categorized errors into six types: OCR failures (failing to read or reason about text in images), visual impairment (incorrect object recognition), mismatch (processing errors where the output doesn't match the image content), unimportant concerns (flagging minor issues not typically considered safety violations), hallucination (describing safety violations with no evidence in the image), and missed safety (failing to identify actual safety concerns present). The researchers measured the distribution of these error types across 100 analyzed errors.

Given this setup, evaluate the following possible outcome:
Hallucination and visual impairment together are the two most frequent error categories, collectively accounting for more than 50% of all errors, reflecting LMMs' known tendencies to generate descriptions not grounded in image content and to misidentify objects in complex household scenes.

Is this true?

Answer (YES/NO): NO